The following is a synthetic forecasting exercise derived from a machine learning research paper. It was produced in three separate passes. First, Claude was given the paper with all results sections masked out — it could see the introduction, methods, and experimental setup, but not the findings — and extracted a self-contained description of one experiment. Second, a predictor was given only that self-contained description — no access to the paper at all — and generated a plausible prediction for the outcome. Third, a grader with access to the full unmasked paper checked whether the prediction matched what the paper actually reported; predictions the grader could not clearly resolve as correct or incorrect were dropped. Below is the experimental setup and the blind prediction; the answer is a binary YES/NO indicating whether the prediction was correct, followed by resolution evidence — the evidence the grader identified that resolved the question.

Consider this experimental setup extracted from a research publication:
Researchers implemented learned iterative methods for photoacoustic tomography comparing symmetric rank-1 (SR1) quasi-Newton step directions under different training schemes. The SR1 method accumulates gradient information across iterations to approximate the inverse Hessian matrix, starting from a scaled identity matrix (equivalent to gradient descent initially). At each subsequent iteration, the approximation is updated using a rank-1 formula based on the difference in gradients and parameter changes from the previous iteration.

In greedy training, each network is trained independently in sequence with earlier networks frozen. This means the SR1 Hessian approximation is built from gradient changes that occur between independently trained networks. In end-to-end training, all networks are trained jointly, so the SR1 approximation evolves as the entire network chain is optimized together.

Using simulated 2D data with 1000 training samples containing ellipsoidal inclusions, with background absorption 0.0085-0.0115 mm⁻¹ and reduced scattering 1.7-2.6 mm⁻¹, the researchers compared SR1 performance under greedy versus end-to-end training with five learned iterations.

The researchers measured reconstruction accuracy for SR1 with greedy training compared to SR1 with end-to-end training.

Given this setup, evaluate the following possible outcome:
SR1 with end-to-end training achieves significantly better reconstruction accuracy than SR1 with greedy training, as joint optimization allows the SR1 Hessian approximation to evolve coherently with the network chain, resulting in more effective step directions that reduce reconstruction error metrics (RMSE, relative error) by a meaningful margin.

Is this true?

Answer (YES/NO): YES